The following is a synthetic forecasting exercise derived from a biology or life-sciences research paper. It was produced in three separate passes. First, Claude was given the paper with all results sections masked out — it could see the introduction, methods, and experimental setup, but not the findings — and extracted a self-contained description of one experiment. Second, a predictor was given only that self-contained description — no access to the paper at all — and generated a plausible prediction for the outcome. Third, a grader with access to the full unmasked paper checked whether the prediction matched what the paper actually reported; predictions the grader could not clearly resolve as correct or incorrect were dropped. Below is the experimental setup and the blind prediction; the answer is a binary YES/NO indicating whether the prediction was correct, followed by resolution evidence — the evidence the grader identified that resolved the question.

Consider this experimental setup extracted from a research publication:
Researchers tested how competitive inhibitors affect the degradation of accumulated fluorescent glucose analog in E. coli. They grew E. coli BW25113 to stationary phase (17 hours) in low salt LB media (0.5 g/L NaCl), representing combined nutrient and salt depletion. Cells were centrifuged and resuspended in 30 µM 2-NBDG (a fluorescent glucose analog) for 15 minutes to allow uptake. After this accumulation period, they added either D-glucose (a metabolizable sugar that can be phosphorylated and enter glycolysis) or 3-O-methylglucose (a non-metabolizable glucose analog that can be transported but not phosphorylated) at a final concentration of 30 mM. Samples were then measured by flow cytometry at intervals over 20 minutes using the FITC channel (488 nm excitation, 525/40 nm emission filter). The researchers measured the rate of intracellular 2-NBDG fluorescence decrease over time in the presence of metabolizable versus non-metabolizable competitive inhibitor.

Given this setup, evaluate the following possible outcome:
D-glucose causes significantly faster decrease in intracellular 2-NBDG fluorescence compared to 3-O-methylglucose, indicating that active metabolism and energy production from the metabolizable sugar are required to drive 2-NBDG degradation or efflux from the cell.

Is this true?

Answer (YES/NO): YES